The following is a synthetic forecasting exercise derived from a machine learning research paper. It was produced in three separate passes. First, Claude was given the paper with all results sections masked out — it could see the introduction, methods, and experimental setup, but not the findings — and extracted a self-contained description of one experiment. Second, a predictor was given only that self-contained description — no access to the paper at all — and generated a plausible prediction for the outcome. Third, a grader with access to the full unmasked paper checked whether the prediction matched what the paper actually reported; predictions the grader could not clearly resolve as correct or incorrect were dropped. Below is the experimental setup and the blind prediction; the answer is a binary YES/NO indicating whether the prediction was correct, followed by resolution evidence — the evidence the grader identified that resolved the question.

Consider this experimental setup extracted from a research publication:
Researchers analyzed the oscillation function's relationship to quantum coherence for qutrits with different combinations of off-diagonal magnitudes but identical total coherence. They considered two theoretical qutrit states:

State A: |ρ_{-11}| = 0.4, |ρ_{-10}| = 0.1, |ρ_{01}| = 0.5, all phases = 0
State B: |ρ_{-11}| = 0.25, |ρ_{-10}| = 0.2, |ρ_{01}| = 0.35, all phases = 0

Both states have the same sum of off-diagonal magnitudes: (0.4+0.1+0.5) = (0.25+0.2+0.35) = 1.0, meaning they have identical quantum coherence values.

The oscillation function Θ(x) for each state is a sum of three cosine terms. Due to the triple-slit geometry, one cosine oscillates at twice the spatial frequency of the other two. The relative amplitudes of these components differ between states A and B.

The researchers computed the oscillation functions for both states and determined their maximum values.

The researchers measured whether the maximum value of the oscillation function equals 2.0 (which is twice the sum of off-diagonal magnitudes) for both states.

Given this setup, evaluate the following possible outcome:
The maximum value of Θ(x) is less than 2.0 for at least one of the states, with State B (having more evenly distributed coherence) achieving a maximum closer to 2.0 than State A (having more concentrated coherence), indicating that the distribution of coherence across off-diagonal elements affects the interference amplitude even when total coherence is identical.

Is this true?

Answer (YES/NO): NO